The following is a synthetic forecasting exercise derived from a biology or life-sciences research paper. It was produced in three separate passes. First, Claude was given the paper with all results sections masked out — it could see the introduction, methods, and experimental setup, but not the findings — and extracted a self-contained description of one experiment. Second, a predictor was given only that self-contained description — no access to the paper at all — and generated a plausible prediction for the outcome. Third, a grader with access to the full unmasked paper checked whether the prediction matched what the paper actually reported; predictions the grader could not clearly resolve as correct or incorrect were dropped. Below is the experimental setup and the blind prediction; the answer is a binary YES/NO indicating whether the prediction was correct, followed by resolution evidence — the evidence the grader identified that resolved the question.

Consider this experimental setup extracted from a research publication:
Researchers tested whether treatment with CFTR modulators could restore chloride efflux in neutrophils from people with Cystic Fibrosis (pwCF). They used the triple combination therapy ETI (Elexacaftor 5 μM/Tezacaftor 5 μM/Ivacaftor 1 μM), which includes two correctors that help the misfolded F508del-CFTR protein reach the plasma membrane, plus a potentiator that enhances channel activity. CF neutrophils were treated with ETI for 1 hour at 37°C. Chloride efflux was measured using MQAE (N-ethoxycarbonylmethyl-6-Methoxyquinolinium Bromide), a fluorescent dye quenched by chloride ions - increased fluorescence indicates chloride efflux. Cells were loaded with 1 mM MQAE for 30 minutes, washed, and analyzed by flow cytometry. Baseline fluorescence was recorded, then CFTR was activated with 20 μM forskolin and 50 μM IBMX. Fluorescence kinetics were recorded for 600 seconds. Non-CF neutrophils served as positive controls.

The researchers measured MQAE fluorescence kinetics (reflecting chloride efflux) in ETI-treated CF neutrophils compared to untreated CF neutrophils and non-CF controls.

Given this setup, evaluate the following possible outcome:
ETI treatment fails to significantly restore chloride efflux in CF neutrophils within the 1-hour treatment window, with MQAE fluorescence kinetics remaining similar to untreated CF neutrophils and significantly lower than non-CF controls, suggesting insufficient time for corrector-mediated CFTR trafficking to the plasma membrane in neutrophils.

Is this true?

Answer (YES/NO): NO